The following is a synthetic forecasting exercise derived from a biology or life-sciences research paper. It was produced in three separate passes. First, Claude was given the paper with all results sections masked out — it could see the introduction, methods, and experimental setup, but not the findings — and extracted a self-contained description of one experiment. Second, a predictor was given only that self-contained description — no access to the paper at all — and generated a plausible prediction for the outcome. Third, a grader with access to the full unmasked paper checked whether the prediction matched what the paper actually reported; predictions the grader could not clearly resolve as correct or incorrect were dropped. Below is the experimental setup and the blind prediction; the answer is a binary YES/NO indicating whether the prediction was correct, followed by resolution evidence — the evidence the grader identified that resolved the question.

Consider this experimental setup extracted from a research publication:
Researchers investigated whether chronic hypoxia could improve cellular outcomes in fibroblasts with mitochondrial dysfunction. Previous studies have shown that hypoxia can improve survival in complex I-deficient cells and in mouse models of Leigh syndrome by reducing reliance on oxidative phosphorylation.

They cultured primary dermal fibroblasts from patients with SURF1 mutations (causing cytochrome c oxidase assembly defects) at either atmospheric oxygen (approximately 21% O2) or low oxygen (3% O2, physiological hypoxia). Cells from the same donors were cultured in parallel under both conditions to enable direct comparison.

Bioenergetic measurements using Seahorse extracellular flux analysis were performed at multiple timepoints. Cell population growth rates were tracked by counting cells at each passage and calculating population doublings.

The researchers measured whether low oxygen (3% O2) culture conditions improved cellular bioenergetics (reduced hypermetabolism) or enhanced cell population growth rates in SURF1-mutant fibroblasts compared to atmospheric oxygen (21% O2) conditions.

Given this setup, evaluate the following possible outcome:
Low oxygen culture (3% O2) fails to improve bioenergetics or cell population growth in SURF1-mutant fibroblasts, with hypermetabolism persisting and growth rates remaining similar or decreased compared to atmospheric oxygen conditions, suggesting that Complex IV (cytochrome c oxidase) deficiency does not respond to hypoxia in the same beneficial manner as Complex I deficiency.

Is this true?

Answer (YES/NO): YES